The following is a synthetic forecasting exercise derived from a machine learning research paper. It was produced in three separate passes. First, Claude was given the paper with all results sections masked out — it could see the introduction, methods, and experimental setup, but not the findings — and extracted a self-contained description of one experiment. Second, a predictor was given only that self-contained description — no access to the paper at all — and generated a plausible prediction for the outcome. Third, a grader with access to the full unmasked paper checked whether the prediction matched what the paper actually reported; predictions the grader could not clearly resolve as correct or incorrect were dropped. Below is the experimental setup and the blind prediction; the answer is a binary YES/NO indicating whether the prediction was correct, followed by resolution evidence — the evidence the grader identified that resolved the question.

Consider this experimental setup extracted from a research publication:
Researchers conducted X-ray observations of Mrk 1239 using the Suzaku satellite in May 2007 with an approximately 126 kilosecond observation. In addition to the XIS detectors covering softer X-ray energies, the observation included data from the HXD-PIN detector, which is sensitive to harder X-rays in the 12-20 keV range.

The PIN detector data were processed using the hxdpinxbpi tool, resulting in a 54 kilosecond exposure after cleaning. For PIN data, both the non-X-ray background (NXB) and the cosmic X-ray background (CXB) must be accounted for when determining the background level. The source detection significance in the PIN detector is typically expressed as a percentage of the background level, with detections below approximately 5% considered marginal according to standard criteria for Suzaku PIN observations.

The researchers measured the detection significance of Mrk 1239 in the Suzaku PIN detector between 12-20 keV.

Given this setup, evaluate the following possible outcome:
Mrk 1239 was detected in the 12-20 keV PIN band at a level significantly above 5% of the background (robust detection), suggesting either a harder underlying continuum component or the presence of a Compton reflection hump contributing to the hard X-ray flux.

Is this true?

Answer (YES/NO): NO